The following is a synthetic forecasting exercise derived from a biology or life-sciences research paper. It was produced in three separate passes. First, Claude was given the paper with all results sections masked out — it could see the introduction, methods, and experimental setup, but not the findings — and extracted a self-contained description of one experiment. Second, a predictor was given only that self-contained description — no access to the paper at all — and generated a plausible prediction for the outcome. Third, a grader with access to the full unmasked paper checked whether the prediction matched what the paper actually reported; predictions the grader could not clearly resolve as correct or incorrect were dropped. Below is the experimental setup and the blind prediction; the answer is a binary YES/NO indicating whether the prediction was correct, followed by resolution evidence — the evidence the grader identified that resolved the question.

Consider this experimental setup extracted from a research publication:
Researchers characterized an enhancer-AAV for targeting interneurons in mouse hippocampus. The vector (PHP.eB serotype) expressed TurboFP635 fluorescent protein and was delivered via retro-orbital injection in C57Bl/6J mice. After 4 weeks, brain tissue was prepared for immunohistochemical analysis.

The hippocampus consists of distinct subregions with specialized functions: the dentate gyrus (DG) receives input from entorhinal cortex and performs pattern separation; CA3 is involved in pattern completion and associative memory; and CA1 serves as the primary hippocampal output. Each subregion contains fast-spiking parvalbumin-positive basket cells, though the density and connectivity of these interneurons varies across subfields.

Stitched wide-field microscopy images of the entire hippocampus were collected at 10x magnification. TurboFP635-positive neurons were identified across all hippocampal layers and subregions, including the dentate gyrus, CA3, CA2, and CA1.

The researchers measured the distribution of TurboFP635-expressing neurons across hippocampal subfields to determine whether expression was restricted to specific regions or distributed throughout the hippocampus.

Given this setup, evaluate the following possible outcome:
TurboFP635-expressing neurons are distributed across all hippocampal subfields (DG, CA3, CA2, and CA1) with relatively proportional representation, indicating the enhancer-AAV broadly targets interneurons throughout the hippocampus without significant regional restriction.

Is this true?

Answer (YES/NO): NO